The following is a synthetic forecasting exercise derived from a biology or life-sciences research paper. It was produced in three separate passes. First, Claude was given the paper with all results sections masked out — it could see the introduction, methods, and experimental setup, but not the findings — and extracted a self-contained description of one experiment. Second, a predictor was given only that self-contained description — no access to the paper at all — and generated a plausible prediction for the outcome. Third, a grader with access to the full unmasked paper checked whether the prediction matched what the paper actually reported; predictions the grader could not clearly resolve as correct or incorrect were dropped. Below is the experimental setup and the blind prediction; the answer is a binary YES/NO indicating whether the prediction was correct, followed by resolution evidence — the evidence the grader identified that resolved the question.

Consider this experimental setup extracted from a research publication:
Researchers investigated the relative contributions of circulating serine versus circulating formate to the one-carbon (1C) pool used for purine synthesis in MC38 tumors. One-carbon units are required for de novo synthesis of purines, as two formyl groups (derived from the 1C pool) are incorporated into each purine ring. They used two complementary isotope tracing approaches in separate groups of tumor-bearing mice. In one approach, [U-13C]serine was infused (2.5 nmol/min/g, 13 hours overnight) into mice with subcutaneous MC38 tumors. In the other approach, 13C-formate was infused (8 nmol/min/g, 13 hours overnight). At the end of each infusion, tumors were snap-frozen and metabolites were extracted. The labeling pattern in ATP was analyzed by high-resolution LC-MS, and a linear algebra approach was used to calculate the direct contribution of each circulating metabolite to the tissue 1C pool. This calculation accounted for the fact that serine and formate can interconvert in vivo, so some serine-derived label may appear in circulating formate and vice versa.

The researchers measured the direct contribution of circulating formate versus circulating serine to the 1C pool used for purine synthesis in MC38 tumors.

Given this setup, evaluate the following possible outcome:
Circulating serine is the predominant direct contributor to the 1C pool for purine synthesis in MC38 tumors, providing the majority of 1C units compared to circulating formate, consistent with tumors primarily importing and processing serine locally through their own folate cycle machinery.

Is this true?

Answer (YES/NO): YES